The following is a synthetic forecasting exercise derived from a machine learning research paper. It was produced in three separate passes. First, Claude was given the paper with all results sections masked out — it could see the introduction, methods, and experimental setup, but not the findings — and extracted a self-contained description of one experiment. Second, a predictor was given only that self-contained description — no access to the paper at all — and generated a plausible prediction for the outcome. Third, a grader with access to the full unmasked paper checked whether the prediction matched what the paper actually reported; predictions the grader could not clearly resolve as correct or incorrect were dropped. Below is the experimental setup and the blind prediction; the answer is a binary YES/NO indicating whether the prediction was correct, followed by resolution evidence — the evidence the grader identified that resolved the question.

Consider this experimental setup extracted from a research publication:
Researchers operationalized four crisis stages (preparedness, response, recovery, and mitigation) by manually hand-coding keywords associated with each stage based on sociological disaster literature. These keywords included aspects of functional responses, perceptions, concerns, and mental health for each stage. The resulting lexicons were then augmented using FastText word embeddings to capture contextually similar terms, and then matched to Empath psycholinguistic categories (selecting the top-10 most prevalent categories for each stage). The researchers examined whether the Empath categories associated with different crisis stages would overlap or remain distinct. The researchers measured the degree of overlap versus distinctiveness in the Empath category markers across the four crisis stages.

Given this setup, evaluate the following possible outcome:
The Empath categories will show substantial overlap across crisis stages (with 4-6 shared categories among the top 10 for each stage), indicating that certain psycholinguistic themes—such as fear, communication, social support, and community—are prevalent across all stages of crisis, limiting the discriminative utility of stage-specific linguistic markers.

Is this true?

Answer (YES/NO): NO